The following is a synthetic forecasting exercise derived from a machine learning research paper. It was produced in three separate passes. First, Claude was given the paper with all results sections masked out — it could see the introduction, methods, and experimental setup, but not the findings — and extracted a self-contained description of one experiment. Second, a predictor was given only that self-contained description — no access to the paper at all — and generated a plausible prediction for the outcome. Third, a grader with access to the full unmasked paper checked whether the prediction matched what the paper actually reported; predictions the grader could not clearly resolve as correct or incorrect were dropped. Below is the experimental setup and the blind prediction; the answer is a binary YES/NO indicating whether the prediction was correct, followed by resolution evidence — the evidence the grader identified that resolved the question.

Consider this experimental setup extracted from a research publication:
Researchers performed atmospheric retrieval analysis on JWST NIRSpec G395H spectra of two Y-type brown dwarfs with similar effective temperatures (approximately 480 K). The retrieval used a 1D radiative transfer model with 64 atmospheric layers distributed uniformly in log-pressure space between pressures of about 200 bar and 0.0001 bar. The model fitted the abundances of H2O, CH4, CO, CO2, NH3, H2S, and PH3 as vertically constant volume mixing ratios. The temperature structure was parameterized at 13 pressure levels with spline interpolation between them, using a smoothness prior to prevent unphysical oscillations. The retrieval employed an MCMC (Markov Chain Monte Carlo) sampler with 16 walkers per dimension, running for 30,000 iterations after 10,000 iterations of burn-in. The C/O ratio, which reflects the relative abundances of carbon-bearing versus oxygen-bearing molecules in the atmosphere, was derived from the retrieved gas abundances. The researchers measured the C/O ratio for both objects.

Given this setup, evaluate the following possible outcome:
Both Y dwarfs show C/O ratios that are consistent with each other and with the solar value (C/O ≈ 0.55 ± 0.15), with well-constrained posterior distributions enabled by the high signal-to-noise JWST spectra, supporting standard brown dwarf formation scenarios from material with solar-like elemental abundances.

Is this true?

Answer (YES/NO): NO